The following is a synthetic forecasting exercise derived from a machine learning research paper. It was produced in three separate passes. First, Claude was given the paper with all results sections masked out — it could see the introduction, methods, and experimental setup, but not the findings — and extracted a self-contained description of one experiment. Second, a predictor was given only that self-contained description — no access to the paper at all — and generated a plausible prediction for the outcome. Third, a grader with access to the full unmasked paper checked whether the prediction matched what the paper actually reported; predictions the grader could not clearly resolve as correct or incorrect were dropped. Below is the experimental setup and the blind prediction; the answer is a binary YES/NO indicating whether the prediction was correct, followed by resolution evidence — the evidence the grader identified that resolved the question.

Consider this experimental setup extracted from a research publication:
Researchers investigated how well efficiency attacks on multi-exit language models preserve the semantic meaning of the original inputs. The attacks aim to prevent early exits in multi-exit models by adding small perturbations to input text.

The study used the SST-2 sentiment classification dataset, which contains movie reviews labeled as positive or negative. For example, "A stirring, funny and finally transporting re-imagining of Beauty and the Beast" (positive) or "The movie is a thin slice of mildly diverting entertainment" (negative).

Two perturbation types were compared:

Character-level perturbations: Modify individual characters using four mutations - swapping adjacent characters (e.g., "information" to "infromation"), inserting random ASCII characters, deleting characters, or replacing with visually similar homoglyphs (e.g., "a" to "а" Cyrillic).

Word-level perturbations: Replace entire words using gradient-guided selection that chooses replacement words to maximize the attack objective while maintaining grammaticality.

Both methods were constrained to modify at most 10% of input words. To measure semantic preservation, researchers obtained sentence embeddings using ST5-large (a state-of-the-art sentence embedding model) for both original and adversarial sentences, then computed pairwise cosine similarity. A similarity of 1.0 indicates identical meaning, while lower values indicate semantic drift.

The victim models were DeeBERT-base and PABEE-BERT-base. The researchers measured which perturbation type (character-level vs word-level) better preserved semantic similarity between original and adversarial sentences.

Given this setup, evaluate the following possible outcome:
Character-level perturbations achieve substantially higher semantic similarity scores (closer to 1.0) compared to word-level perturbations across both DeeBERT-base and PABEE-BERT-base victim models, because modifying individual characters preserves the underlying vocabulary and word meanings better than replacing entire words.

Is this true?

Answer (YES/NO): YES